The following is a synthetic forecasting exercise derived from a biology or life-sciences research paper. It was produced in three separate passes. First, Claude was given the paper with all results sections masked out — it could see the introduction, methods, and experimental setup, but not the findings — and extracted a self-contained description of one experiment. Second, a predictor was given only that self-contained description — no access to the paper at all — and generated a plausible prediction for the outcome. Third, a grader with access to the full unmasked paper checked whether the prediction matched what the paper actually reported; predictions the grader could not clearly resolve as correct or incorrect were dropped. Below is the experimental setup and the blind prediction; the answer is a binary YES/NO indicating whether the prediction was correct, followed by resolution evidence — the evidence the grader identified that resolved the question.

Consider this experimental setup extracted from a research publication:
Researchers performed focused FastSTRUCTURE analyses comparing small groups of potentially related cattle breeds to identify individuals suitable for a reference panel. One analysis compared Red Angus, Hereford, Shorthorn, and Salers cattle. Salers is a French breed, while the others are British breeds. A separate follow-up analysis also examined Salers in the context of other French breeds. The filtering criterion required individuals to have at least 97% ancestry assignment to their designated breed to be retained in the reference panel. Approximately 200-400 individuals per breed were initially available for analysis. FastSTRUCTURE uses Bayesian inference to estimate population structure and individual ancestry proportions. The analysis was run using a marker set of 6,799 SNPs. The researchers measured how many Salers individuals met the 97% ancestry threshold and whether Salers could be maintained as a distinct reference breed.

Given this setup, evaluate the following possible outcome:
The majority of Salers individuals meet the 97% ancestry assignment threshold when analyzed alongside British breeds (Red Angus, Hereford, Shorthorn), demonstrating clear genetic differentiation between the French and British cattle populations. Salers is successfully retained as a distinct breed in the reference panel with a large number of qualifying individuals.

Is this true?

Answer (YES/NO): NO